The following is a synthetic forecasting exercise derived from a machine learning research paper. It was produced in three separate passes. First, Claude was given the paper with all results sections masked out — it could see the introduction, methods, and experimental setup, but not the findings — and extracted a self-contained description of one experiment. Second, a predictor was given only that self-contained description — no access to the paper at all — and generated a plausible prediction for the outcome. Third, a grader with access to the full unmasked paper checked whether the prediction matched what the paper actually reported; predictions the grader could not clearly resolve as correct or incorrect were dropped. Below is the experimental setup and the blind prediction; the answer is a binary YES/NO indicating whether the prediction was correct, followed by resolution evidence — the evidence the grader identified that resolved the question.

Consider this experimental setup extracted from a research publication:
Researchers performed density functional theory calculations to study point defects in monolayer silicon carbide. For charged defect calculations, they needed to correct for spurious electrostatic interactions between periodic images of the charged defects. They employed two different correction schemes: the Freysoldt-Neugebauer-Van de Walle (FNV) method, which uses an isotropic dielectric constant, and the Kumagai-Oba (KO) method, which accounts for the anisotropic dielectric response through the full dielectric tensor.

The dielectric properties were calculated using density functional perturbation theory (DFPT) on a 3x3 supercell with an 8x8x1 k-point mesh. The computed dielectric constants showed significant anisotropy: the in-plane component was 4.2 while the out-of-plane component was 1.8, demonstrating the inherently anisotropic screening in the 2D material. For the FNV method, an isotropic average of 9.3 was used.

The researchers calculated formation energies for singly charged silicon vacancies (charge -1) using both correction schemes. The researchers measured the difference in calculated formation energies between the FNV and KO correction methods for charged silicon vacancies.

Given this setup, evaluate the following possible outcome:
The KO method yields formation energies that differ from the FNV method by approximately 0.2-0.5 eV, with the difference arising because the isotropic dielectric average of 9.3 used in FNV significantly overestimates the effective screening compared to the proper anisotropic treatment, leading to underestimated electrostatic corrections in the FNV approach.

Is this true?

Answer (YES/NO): NO